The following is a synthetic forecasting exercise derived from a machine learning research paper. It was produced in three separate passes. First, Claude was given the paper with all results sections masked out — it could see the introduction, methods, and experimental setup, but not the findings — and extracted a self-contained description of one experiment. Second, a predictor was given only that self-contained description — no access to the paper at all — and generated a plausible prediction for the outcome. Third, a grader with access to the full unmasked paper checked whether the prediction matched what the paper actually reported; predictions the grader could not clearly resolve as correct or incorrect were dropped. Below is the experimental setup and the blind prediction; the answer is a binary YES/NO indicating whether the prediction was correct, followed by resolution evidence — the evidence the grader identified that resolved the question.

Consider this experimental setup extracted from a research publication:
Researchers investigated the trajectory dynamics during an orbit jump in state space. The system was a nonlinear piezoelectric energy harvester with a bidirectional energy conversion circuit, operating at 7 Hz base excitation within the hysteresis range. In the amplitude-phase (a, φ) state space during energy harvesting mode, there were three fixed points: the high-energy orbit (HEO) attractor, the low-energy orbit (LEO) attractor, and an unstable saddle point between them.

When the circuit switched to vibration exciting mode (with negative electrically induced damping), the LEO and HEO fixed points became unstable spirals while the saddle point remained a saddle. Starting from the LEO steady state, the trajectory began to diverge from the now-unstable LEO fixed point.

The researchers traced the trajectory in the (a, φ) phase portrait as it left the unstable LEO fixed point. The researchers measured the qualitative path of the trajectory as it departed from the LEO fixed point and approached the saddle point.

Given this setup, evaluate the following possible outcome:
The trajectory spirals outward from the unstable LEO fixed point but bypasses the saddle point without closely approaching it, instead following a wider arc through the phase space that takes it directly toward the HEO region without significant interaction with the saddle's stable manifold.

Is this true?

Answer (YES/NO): NO